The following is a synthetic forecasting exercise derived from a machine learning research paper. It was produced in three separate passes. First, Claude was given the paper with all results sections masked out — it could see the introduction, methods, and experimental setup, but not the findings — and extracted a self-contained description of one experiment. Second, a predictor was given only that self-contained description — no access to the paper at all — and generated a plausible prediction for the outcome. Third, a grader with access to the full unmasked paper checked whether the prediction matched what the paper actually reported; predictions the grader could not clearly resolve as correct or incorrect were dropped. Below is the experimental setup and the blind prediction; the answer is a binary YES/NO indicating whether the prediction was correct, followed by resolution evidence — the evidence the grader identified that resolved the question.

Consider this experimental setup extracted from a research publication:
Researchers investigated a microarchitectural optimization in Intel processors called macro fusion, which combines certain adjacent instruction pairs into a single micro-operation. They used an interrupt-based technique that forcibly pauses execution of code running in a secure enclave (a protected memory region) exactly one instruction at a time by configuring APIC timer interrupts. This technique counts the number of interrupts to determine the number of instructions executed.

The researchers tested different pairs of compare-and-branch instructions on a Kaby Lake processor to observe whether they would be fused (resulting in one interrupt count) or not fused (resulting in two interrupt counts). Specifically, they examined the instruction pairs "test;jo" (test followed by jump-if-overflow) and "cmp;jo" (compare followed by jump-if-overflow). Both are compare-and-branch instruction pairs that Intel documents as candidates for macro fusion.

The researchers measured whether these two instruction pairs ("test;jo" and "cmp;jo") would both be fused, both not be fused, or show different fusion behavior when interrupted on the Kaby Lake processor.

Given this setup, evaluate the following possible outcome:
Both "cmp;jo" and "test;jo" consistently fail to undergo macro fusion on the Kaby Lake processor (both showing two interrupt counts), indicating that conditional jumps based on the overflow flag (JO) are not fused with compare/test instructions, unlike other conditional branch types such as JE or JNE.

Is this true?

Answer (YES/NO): NO